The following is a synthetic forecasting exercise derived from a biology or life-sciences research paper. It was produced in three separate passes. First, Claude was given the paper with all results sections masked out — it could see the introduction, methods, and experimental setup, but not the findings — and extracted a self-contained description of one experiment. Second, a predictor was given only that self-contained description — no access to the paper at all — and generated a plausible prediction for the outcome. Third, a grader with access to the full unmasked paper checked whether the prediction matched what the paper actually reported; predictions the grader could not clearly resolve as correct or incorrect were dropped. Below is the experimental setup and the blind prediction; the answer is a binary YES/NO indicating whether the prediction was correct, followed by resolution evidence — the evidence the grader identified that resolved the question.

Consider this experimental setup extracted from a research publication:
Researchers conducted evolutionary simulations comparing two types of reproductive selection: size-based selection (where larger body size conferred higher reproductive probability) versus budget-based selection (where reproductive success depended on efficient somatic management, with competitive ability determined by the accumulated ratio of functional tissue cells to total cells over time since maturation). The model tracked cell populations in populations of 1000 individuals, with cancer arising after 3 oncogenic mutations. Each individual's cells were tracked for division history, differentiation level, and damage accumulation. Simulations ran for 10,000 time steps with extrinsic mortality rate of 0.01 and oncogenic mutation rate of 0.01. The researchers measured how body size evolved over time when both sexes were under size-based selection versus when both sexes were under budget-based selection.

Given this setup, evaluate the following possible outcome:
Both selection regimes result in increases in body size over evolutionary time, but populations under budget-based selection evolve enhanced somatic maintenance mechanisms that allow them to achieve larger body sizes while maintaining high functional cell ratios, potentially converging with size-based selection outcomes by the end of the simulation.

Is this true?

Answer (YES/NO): NO